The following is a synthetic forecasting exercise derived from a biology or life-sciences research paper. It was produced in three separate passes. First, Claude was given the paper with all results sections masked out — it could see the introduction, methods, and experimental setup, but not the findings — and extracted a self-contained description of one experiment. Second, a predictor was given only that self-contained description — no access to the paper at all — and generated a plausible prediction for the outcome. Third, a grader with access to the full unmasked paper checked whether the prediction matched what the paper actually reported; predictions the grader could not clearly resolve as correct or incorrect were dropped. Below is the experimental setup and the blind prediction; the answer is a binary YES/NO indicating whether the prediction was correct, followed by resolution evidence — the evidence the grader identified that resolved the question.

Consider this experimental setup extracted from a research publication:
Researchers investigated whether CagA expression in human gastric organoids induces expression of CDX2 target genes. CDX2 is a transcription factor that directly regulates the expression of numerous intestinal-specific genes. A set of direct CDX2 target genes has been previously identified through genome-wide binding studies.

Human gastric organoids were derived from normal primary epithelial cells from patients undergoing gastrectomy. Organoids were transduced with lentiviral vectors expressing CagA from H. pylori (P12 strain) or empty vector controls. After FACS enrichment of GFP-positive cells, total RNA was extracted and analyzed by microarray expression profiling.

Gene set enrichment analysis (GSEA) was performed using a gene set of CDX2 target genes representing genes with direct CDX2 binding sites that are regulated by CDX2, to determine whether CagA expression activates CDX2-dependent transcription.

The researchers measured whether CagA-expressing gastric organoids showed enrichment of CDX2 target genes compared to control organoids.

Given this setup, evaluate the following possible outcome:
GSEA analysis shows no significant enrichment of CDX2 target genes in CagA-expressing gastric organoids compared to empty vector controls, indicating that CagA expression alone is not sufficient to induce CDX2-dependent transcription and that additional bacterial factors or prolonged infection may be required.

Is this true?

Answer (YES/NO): NO